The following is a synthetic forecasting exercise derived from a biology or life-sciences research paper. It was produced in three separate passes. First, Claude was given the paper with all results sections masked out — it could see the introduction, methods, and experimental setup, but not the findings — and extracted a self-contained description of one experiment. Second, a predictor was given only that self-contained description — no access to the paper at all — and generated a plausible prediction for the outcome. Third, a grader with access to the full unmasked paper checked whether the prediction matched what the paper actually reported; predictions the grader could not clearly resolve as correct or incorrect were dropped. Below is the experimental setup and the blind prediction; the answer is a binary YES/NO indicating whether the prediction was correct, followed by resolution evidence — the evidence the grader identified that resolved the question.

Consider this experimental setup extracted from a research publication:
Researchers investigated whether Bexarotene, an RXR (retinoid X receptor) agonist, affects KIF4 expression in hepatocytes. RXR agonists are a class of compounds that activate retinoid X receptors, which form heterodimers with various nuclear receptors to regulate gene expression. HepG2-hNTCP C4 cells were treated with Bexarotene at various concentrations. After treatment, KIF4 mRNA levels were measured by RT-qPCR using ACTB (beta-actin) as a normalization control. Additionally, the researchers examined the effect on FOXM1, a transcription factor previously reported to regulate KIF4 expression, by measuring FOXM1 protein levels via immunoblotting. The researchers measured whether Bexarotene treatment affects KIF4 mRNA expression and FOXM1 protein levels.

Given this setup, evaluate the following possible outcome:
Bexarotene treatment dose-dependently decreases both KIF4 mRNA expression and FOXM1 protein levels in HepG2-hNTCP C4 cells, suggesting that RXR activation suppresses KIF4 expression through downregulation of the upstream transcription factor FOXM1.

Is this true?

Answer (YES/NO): NO